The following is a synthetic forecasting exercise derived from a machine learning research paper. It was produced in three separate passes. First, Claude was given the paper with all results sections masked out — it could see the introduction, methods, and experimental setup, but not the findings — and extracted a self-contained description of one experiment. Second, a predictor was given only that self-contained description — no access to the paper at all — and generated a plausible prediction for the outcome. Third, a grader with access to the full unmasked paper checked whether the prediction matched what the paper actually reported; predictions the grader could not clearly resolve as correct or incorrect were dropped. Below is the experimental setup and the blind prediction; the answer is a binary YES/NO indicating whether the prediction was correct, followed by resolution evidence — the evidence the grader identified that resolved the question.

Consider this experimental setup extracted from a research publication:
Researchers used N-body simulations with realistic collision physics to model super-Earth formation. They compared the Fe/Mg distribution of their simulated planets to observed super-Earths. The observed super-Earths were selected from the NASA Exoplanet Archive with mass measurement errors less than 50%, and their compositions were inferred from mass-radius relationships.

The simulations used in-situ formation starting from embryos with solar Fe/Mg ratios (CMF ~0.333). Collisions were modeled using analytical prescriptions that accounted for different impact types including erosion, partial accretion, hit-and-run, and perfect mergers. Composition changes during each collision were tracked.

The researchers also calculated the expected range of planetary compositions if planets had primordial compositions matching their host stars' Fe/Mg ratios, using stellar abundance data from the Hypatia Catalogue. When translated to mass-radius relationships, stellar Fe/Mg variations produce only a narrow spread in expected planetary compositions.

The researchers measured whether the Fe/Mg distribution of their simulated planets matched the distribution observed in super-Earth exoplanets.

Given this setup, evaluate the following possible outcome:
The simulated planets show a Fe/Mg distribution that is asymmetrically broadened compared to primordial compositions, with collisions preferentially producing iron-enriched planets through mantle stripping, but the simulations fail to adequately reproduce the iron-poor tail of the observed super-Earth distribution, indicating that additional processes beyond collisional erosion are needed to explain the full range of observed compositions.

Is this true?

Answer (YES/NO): YES